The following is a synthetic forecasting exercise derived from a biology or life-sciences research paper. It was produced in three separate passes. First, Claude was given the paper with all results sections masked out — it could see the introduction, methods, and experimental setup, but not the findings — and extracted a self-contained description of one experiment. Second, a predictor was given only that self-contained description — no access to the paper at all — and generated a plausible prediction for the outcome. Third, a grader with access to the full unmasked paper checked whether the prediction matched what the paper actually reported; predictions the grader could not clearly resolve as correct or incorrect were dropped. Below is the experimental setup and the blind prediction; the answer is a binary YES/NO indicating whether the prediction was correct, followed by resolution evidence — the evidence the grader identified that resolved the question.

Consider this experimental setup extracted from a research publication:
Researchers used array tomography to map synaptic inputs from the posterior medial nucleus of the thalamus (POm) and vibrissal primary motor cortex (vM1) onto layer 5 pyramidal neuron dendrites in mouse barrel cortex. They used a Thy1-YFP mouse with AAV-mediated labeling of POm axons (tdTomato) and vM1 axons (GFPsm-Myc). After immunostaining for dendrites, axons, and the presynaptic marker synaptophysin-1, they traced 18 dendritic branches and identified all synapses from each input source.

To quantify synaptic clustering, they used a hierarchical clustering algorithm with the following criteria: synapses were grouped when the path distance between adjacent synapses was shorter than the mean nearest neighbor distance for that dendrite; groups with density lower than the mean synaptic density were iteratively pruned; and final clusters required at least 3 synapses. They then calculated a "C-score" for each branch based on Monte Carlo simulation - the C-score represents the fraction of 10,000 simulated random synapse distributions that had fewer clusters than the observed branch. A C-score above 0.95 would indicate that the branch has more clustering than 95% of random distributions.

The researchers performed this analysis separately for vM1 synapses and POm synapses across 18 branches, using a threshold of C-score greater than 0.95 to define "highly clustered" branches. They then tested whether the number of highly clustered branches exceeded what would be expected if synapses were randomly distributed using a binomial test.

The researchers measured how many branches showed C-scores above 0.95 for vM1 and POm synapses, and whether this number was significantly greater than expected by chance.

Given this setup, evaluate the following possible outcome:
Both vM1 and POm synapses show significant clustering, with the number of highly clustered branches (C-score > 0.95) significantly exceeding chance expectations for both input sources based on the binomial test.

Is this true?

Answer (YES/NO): YES